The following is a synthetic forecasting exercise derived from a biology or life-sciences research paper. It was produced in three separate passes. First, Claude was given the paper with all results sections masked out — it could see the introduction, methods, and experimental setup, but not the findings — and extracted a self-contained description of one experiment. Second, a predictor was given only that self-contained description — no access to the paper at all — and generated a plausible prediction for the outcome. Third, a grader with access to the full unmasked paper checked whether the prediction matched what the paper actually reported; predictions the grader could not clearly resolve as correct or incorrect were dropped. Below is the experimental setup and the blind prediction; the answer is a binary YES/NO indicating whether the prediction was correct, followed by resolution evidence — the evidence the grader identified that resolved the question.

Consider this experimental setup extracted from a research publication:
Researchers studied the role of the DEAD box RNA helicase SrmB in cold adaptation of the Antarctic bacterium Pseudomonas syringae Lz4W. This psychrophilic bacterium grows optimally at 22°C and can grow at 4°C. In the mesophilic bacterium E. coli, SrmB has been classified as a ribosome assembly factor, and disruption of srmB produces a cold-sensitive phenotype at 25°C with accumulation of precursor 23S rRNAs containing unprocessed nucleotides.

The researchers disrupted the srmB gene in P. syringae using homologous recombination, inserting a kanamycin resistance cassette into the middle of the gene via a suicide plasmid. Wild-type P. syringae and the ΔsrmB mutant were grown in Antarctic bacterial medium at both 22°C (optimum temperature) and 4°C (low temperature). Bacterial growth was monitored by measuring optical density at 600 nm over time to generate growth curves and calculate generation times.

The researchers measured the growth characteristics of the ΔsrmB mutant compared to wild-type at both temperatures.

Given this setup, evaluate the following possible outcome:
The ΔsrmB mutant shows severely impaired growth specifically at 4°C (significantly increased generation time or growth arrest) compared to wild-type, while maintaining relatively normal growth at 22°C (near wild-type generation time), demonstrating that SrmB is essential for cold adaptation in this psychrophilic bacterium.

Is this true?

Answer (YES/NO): NO